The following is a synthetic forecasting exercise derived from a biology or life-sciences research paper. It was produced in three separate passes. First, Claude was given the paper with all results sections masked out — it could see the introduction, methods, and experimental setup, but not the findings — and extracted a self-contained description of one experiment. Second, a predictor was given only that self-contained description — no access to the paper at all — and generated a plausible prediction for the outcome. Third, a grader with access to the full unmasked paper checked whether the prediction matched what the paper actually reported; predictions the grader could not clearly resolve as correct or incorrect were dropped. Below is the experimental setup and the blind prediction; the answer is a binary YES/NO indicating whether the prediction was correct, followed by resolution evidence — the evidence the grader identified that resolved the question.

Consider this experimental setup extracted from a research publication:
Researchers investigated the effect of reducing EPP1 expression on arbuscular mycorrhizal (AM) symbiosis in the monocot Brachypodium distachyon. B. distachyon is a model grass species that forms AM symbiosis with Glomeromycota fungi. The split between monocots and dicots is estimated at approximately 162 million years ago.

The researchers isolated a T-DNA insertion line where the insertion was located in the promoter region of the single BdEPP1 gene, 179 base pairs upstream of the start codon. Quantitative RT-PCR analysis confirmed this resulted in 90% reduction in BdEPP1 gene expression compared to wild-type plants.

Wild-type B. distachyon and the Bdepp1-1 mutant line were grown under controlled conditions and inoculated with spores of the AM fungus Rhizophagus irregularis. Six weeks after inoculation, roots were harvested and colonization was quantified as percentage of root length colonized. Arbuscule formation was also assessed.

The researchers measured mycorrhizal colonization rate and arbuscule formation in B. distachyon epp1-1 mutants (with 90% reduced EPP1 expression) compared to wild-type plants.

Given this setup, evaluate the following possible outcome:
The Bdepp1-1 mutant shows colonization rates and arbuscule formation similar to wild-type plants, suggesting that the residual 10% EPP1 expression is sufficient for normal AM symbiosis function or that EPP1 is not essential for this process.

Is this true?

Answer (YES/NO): NO